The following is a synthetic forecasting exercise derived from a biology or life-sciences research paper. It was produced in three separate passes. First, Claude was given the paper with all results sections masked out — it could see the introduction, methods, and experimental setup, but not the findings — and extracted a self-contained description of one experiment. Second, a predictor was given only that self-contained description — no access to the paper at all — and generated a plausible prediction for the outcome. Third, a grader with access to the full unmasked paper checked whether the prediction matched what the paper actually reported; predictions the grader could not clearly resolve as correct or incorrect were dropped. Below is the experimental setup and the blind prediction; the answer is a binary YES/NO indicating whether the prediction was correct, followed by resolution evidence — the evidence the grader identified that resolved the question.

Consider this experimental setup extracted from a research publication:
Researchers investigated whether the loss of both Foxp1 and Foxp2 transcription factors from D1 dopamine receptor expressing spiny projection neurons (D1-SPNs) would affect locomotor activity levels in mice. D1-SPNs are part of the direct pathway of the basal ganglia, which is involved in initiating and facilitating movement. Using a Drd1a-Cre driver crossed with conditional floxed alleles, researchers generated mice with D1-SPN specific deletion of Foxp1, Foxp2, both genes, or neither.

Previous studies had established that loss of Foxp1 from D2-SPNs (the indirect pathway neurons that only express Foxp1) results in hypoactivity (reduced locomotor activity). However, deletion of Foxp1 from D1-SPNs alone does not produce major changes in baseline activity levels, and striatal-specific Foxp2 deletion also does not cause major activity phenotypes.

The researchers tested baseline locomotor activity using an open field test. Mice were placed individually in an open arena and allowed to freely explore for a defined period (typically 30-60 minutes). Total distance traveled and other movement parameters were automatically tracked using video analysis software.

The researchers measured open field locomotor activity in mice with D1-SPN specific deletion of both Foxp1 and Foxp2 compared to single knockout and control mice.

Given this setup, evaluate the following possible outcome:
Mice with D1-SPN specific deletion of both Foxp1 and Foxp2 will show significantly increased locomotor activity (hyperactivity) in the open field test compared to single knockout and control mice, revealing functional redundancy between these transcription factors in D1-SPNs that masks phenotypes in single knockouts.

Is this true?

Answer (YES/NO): NO